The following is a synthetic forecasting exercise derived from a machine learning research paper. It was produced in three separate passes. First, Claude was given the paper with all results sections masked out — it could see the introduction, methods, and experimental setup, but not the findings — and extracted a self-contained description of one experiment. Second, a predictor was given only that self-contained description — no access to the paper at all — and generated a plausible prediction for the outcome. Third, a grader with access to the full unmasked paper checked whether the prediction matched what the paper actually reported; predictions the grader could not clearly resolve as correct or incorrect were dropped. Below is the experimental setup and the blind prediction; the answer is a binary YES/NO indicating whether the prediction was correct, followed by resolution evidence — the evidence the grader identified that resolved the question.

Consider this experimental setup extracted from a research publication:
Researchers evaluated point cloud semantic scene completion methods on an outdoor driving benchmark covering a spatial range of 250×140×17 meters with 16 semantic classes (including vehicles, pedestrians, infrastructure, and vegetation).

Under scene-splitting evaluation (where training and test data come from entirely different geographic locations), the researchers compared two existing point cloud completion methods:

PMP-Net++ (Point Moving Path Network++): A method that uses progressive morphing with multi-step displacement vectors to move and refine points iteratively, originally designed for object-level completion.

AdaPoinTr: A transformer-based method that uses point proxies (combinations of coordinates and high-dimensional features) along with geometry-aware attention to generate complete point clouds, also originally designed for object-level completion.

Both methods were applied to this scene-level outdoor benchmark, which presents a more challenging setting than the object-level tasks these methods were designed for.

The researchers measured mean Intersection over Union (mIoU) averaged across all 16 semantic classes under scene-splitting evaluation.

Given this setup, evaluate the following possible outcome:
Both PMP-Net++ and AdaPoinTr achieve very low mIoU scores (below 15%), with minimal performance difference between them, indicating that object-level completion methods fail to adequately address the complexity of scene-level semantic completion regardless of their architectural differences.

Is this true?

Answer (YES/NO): YES